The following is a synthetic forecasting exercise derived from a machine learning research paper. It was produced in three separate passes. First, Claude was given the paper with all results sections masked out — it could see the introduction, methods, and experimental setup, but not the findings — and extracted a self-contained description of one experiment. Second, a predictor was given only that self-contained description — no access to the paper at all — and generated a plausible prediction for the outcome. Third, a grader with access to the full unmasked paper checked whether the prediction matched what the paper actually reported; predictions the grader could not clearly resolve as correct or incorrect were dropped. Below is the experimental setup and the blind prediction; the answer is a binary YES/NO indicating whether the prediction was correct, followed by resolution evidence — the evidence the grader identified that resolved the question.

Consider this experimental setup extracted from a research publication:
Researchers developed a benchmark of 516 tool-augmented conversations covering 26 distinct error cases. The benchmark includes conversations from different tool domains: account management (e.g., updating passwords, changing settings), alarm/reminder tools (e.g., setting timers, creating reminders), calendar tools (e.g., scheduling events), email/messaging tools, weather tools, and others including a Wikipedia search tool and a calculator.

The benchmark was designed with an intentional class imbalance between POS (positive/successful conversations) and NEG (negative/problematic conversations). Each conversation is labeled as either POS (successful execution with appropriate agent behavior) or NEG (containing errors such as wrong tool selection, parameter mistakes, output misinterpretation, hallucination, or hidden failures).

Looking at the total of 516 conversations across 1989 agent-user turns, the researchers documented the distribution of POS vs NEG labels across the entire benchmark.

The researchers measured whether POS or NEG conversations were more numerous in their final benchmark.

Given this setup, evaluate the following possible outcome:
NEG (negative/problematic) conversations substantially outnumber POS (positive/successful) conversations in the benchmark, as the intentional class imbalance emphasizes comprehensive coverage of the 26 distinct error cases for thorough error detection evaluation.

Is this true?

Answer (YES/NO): YES